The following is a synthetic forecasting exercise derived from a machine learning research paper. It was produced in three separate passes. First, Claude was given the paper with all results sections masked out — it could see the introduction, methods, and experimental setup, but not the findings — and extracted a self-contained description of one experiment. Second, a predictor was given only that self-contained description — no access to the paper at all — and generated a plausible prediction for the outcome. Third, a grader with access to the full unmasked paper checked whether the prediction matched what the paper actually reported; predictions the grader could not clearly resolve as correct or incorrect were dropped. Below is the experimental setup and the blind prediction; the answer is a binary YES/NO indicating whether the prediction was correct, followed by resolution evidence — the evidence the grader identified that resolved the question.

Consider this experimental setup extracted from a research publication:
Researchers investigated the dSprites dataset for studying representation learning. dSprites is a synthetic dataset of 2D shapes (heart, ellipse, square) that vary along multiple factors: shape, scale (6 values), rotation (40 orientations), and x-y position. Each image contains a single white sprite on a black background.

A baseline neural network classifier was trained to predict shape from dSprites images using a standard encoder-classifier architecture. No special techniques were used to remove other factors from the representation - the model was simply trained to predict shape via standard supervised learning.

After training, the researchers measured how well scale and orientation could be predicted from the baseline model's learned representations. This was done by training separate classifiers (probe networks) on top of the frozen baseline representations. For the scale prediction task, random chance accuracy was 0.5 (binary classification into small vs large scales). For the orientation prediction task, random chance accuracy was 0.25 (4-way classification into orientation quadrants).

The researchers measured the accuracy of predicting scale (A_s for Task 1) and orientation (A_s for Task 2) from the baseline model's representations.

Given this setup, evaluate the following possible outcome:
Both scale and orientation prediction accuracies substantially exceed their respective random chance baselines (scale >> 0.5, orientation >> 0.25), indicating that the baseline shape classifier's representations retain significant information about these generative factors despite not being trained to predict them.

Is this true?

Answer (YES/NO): YES